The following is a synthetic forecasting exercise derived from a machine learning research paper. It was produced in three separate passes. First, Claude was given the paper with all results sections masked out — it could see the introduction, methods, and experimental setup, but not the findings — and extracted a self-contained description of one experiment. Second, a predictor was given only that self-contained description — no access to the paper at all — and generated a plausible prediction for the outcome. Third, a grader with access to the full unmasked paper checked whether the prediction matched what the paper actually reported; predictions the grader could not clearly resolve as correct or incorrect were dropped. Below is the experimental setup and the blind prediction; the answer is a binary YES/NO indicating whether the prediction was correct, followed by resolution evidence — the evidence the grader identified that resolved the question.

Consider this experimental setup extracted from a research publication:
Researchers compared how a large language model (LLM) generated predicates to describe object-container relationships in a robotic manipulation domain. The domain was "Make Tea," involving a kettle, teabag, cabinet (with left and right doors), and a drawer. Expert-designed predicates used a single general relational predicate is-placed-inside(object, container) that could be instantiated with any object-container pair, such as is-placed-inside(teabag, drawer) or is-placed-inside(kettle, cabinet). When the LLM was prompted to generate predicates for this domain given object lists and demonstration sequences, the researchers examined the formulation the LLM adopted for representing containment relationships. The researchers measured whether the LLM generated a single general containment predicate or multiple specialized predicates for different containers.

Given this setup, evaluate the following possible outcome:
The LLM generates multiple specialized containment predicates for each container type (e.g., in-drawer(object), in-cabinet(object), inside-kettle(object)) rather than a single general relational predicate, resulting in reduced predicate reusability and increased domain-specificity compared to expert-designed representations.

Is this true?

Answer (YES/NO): YES